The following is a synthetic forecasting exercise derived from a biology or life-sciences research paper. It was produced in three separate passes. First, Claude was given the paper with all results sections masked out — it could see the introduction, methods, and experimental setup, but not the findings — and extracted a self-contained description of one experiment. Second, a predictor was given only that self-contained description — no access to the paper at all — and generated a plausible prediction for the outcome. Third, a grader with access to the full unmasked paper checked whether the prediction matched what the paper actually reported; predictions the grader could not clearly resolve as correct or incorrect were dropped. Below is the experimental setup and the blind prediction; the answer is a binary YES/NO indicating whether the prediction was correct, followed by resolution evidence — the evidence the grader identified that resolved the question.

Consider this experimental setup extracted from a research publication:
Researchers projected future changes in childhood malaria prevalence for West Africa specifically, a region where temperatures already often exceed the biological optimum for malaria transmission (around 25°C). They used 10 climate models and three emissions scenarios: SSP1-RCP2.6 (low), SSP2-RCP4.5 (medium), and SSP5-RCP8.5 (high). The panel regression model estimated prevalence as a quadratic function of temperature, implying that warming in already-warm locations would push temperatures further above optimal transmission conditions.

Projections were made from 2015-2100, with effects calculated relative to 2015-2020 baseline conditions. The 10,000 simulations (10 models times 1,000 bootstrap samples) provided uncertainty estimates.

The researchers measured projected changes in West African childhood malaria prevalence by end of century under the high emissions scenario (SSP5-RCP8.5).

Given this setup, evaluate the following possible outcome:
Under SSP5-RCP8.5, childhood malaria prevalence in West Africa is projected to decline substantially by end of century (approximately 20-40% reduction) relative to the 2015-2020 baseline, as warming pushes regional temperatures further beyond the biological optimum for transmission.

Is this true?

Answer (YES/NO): NO